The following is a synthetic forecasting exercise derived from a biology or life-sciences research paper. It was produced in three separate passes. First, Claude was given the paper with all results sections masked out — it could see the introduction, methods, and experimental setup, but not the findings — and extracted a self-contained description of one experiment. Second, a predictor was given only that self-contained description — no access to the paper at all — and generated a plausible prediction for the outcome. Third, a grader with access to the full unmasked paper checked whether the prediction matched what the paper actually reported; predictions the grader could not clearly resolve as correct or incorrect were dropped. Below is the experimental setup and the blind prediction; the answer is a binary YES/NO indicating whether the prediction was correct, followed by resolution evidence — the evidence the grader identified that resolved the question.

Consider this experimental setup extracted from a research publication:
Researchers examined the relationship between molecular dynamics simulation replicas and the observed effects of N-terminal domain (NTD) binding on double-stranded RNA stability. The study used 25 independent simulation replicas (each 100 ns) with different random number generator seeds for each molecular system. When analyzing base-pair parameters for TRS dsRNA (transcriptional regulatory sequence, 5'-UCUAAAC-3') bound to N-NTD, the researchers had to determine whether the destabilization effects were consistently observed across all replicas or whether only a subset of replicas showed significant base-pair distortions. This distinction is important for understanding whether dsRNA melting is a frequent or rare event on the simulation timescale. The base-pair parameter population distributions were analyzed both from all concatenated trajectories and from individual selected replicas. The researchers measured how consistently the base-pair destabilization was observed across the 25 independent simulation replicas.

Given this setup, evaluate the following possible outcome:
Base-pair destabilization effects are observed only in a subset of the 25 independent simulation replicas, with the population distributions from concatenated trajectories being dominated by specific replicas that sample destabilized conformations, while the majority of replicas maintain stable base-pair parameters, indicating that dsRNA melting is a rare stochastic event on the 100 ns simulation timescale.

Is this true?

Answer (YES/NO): YES